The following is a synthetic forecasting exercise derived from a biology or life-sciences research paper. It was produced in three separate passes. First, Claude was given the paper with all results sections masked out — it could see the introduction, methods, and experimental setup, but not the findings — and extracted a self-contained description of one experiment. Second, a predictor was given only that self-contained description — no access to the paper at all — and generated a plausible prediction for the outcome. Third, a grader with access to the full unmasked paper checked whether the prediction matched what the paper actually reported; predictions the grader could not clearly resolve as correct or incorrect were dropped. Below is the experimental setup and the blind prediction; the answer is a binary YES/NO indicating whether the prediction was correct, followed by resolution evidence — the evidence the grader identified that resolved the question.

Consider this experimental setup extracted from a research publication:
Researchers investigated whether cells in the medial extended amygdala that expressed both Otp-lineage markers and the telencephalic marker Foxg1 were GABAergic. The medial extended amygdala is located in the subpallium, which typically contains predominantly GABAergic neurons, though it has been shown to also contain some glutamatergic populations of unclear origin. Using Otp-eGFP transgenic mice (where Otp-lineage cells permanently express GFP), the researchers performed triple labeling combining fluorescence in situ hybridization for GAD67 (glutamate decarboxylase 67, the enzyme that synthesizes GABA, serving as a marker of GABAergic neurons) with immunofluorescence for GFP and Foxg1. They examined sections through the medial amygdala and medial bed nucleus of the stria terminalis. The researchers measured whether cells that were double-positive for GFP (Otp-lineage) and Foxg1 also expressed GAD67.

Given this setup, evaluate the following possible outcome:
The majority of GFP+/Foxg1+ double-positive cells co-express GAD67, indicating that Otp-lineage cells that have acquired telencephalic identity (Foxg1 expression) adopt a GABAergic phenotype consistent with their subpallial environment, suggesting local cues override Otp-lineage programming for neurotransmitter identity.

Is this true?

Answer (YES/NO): NO